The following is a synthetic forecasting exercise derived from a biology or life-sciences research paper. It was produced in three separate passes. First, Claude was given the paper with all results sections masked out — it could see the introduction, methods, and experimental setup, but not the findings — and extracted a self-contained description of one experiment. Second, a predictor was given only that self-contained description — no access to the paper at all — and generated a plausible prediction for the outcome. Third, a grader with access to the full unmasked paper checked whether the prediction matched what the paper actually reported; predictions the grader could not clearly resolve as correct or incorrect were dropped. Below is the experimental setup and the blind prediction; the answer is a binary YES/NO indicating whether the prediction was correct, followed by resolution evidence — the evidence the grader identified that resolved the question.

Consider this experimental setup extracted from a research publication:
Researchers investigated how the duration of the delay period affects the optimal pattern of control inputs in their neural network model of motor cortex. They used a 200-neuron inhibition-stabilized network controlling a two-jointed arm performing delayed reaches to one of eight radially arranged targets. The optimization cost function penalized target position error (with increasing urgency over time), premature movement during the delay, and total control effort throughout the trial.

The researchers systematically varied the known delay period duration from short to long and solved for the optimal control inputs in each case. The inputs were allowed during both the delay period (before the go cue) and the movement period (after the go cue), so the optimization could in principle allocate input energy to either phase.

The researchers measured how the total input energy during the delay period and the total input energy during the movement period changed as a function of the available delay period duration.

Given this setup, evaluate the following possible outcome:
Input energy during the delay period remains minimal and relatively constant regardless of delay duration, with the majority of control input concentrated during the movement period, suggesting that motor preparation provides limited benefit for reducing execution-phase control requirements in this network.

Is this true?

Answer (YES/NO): NO